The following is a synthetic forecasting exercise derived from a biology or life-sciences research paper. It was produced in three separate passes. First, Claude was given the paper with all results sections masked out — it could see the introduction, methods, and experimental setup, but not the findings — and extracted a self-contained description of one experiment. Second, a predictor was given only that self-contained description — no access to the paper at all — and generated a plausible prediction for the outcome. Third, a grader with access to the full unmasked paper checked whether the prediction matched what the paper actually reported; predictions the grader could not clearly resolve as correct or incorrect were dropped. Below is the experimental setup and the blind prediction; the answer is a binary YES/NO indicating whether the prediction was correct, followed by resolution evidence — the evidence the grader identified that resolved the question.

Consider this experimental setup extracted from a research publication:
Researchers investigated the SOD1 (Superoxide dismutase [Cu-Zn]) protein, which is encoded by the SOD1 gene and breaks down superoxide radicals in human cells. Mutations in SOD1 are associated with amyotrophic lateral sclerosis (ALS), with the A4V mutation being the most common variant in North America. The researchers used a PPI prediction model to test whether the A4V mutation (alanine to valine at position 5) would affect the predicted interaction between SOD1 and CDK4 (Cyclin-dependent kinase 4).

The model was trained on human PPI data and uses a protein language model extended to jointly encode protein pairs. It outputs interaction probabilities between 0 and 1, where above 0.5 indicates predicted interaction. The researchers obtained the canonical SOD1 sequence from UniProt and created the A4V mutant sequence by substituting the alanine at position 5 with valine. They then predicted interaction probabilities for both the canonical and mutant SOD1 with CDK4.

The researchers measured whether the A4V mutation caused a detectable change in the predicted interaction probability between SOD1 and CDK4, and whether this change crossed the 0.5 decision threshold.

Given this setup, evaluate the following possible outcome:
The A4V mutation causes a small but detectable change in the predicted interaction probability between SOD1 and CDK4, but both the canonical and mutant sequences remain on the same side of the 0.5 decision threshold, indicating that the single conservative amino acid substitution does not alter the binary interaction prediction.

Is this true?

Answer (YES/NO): NO